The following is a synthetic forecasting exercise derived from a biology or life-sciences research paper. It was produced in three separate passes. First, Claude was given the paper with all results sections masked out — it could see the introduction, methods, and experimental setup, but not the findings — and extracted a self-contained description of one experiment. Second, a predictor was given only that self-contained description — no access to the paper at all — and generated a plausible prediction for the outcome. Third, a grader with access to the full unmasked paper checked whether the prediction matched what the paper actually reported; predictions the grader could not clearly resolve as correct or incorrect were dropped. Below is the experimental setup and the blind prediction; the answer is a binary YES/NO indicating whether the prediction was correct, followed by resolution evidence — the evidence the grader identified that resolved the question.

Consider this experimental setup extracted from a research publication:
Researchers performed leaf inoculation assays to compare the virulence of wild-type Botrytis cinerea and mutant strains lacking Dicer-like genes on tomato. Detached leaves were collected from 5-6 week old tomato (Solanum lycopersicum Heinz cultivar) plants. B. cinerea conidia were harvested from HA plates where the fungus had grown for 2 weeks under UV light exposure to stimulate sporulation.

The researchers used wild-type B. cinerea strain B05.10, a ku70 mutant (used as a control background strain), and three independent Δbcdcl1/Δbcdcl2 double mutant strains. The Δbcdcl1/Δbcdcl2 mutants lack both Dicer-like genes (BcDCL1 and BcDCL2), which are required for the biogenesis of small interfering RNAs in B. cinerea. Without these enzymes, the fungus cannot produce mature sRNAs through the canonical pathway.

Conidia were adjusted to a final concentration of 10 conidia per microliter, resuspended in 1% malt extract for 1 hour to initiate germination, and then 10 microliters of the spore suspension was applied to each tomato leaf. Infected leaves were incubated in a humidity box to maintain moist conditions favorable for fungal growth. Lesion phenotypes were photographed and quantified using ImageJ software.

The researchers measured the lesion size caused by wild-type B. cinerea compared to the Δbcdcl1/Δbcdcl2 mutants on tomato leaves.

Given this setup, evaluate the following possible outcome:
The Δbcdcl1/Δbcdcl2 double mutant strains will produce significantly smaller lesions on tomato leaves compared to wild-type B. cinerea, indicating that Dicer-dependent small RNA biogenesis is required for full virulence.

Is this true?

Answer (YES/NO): YES